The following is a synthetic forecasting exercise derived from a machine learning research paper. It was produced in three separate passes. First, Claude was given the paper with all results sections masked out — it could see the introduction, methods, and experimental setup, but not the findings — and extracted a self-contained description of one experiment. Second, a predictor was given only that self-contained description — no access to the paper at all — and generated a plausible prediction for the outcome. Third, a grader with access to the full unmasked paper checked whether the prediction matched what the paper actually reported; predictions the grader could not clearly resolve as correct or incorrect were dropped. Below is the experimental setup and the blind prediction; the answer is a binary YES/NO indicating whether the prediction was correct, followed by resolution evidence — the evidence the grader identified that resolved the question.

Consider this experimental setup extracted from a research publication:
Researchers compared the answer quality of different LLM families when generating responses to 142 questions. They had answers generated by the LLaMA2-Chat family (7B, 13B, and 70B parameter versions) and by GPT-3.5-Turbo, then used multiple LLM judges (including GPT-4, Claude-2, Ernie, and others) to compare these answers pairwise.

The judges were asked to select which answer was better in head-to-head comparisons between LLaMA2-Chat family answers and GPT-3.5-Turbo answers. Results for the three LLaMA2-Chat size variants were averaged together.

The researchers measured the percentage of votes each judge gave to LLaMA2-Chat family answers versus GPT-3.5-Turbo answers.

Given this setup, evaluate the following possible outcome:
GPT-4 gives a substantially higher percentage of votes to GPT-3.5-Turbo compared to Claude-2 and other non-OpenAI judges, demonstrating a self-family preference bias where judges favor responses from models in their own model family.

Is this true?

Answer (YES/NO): NO